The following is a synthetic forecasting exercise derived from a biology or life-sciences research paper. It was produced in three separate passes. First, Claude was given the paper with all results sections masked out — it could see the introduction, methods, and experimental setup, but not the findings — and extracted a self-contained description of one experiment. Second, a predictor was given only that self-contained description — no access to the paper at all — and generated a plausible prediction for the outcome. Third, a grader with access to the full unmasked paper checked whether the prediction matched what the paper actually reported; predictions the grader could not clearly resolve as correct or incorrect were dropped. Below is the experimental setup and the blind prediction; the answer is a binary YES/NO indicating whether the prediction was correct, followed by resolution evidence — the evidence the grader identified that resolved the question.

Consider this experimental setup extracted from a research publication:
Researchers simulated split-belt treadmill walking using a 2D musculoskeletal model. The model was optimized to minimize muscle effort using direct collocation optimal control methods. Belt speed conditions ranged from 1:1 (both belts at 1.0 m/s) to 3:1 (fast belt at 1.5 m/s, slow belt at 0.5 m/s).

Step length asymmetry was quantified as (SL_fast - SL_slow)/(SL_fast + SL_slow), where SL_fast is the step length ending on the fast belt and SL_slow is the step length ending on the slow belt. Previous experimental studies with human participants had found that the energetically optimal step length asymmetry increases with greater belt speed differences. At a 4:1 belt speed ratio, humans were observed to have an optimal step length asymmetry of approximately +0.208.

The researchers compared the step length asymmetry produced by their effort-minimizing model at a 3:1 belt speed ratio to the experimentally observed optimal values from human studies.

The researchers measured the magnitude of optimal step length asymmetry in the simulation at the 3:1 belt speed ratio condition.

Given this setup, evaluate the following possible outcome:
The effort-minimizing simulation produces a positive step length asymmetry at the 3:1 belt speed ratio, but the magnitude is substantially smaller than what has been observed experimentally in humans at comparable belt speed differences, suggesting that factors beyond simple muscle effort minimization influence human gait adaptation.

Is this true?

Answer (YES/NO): NO